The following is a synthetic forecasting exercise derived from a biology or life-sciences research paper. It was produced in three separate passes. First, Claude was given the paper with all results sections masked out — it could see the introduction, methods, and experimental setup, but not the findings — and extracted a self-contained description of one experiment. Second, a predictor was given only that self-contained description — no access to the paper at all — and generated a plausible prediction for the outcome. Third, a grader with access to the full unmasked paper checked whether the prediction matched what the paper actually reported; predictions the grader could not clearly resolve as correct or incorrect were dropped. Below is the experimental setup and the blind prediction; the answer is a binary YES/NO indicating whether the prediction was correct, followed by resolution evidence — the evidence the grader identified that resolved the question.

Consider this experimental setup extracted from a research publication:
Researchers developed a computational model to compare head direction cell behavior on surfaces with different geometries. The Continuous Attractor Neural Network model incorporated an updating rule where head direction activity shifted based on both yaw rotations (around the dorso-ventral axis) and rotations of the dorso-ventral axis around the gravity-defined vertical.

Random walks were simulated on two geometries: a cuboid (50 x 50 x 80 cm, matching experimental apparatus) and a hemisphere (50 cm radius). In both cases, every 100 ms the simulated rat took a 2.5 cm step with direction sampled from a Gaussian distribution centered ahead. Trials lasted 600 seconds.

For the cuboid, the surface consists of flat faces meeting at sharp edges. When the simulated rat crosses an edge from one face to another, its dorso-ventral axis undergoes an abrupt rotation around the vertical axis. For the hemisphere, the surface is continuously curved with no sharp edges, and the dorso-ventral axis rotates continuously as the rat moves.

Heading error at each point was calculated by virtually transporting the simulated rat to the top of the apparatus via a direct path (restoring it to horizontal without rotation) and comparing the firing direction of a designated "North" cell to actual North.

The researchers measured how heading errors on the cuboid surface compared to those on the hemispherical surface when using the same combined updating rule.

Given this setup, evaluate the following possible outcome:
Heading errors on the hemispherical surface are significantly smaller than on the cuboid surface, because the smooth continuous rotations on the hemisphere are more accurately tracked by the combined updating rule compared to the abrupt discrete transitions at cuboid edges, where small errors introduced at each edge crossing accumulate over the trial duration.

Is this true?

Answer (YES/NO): NO